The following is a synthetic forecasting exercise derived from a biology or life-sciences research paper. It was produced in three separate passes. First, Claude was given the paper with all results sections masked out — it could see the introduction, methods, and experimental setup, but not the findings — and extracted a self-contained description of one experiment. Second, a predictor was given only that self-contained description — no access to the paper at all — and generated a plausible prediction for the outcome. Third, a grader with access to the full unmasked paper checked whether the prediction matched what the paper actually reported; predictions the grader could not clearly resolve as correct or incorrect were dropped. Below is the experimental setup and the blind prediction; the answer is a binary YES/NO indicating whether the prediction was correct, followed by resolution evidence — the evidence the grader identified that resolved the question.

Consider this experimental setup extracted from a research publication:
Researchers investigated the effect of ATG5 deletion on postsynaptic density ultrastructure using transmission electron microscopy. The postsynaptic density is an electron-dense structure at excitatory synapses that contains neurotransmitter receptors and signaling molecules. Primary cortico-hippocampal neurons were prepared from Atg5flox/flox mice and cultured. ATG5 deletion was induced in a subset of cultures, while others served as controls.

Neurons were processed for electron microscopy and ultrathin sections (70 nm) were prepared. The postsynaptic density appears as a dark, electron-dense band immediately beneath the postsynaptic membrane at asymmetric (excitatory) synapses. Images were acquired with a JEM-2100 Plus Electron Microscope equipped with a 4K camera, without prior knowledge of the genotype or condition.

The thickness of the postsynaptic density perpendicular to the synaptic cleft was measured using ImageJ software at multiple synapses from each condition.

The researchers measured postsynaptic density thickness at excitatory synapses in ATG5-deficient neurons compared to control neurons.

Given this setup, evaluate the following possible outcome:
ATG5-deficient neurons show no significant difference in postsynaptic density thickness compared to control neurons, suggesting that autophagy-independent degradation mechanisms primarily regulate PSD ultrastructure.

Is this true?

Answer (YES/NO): NO